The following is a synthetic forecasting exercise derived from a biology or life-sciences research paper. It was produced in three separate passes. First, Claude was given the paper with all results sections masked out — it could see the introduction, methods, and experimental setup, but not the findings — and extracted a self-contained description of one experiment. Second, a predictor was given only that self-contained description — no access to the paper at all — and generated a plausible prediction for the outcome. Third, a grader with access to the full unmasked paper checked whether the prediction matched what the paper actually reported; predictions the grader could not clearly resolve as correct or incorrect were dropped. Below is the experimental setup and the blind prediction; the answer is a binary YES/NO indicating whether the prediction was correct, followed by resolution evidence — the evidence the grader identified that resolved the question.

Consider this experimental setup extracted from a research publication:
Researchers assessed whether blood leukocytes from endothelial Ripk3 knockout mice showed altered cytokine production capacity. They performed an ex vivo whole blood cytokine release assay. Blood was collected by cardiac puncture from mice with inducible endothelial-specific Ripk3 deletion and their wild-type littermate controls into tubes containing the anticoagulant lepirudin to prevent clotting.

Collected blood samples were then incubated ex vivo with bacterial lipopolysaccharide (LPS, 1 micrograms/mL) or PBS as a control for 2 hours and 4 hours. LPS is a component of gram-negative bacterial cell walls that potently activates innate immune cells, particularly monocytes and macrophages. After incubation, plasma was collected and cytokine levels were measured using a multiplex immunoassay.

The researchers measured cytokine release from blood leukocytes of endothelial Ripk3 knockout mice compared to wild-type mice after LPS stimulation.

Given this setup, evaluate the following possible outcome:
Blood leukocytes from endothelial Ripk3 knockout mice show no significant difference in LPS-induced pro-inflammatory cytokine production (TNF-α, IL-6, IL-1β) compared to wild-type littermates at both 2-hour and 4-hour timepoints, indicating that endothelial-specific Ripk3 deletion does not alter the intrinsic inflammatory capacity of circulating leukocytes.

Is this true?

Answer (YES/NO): NO